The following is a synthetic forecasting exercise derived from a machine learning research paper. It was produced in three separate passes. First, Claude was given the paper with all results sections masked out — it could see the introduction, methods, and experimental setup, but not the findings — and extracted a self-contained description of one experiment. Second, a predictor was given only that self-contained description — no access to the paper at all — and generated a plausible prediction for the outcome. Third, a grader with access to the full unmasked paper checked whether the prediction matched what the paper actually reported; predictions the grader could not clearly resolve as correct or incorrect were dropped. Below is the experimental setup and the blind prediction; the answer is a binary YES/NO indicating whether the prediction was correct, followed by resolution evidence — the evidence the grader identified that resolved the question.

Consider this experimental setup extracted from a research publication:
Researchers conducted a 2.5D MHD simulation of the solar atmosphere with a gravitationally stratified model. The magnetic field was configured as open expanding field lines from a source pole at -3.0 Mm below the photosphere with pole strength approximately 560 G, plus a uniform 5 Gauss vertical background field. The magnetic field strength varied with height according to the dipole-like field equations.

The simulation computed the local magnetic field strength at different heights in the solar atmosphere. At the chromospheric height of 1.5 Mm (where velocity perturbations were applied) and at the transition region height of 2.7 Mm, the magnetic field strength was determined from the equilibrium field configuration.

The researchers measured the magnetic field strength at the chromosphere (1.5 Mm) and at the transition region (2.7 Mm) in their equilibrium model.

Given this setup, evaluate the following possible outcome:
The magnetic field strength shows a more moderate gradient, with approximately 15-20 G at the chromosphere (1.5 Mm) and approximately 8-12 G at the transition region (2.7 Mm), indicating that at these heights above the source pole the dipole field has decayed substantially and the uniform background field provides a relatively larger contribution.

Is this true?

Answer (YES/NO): NO